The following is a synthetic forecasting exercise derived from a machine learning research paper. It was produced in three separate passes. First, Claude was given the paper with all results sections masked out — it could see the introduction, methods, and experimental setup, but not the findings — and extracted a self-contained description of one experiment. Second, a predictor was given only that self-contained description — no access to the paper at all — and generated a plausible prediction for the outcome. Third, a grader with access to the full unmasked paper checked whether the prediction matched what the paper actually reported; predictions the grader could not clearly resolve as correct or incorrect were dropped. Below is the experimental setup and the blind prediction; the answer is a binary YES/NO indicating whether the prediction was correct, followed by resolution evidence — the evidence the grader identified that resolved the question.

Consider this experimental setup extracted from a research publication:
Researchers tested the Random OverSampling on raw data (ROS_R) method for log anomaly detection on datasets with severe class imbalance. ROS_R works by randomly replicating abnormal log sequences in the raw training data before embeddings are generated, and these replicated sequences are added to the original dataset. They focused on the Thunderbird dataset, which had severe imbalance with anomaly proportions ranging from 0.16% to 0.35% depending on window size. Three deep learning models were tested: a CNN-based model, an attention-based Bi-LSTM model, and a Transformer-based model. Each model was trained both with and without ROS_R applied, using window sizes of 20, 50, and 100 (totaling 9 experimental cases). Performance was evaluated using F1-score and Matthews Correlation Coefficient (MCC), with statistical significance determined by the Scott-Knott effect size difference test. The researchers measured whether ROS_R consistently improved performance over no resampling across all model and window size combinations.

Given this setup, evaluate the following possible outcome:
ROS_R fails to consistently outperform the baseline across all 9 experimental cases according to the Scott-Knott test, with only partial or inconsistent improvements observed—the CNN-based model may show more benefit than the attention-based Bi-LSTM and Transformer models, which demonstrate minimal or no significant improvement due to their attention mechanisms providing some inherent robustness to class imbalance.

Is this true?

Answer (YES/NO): NO